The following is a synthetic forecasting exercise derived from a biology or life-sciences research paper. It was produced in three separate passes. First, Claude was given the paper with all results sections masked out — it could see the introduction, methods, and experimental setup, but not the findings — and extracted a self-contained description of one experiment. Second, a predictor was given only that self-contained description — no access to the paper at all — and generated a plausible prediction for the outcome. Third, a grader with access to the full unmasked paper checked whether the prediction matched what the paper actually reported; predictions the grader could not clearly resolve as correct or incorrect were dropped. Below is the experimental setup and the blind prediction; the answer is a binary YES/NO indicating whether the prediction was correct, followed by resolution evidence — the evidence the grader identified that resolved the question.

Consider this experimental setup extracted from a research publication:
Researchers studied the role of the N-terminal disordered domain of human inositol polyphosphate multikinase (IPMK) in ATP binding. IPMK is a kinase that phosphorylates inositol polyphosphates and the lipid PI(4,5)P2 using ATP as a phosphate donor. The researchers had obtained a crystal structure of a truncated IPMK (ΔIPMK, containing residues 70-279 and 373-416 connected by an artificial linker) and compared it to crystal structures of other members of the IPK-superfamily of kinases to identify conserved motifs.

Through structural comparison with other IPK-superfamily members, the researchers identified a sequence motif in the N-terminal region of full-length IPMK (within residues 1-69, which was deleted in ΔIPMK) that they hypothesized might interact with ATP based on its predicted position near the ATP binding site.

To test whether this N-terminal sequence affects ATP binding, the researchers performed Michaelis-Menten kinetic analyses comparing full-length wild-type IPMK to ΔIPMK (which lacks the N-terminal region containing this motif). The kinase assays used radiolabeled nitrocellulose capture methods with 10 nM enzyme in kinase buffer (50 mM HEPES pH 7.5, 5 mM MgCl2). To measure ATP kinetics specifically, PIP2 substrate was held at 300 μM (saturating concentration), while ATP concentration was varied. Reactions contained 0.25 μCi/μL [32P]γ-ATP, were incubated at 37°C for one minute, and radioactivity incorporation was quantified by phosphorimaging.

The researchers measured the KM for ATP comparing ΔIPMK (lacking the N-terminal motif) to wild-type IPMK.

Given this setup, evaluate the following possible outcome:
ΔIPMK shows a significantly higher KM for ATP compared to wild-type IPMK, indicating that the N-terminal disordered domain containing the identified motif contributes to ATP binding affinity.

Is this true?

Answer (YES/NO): YES